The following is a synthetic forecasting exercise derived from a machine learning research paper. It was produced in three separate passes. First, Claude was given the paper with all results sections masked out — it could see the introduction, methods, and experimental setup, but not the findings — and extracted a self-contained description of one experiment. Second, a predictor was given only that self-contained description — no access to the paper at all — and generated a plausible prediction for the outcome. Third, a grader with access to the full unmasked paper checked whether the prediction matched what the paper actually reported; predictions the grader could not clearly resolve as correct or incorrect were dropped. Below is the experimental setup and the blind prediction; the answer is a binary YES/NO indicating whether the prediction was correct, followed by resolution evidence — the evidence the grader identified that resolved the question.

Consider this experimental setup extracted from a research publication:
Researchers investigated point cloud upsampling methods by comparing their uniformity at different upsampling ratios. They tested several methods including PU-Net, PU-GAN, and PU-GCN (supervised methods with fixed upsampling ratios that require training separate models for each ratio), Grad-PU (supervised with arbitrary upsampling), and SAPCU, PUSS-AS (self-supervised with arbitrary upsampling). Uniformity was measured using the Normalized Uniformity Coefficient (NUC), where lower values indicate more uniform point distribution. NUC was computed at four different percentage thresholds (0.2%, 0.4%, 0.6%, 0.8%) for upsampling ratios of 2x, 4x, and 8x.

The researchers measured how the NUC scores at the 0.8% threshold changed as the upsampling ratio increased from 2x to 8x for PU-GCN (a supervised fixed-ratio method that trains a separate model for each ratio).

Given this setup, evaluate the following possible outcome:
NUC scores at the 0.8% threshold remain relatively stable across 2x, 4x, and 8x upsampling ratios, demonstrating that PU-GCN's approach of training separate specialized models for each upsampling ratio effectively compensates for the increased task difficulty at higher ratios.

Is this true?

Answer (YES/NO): YES